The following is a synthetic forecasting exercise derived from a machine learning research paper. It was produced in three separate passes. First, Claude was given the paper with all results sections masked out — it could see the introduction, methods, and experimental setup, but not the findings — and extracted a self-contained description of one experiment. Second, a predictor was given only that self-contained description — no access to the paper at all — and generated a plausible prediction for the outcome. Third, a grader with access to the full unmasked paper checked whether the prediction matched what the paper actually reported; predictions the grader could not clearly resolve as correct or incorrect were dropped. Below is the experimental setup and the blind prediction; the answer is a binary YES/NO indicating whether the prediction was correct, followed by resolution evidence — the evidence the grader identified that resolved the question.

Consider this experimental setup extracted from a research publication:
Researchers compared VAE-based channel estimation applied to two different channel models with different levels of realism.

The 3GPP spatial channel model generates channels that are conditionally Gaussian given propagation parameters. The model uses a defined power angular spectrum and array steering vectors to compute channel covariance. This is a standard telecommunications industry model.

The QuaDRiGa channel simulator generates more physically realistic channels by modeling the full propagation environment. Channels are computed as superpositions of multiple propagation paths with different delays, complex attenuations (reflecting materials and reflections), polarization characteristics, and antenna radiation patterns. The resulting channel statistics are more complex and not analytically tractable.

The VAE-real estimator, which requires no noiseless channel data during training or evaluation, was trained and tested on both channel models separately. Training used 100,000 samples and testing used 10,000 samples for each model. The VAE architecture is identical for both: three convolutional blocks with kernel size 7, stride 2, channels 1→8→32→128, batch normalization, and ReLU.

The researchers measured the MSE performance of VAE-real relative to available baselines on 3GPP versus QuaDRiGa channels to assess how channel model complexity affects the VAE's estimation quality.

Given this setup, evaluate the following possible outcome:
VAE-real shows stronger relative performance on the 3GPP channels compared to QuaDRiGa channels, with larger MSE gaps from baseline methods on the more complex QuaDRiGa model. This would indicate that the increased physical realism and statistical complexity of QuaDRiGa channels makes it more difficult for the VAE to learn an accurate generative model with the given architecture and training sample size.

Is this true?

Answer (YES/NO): NO